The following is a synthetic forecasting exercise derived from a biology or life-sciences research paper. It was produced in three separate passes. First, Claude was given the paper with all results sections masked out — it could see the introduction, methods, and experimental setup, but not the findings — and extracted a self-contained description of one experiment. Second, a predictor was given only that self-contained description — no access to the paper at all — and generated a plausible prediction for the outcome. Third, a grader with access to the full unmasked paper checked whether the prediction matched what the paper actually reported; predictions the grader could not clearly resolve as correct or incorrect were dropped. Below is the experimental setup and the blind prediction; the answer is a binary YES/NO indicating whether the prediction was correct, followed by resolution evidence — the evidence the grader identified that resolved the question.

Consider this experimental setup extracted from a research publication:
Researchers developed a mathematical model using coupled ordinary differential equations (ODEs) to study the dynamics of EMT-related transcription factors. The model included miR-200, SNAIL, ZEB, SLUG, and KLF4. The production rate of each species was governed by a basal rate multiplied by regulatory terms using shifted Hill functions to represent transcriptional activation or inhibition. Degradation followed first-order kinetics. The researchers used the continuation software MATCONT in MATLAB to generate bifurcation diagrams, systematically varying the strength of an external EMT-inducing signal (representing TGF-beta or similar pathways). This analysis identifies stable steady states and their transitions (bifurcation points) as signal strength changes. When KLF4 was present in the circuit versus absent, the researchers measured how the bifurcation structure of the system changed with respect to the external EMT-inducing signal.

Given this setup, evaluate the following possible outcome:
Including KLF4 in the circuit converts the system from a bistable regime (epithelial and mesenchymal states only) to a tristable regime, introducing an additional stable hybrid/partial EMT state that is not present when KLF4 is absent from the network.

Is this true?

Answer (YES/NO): NO